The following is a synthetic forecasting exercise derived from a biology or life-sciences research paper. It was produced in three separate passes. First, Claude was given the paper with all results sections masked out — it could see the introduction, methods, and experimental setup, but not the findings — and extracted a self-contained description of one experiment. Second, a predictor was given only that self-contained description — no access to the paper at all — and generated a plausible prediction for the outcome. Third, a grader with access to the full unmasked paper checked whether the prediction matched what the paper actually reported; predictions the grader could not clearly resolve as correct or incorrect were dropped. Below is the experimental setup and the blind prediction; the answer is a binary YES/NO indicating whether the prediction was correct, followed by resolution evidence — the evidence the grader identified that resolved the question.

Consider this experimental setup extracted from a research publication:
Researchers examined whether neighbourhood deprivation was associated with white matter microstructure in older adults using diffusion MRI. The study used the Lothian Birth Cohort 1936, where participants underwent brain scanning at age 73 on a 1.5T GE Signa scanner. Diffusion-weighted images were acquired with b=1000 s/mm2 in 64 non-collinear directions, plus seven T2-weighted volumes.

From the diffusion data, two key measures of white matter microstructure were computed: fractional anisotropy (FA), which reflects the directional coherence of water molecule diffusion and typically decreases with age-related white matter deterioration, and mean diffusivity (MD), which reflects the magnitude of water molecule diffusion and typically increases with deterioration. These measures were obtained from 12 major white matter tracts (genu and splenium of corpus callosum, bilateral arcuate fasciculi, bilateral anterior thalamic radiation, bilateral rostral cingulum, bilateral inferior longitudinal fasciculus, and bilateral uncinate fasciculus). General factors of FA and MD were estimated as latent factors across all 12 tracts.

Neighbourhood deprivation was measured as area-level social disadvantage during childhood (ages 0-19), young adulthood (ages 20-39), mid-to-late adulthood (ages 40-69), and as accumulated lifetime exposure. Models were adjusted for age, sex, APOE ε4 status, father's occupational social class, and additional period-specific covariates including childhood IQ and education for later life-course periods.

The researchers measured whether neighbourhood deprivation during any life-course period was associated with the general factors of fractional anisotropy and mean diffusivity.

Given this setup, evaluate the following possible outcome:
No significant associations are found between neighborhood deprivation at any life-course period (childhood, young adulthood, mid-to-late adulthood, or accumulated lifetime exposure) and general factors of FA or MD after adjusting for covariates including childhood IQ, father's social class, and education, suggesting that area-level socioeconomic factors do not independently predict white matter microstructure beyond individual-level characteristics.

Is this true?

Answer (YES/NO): NO